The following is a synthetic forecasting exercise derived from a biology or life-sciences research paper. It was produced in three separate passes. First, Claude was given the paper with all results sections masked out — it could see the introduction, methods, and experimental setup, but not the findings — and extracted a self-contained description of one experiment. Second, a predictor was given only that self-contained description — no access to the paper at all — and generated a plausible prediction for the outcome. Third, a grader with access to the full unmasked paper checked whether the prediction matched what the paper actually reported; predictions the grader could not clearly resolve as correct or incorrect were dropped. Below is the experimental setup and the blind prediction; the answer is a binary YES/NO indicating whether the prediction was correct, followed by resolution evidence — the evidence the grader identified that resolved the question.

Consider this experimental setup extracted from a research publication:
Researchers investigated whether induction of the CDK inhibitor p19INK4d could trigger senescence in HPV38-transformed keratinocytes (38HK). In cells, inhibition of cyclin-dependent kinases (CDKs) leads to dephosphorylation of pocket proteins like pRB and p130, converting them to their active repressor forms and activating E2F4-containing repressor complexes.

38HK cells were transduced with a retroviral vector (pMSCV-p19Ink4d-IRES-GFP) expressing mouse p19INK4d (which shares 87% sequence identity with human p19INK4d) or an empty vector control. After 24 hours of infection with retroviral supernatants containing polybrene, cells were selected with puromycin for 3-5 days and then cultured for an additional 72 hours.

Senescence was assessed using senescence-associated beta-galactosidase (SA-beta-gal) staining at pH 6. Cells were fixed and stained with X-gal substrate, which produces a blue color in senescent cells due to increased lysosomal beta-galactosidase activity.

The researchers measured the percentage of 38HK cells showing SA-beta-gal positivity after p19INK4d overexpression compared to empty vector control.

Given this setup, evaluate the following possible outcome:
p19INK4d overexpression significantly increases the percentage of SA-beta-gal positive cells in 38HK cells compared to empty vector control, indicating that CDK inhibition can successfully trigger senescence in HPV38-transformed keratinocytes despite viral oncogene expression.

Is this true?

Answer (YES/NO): YES